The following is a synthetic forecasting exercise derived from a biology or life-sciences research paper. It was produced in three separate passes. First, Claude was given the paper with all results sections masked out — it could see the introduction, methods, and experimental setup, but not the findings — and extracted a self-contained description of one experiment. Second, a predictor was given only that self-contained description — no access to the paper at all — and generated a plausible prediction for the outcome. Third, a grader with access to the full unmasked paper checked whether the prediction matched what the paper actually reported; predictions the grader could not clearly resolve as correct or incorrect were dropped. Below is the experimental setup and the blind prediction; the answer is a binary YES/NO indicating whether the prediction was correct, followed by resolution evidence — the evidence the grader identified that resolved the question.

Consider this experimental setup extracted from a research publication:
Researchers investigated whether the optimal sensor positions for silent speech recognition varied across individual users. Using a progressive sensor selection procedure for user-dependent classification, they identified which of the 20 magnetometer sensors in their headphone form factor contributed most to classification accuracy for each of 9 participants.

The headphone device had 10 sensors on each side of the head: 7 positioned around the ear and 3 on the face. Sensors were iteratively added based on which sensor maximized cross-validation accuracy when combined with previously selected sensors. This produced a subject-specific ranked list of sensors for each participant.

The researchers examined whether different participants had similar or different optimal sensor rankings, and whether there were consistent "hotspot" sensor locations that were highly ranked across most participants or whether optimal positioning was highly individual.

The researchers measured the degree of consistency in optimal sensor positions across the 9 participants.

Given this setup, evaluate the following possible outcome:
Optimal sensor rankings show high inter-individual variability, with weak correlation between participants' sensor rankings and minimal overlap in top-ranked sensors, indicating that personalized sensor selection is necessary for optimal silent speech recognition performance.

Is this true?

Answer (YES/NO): NO